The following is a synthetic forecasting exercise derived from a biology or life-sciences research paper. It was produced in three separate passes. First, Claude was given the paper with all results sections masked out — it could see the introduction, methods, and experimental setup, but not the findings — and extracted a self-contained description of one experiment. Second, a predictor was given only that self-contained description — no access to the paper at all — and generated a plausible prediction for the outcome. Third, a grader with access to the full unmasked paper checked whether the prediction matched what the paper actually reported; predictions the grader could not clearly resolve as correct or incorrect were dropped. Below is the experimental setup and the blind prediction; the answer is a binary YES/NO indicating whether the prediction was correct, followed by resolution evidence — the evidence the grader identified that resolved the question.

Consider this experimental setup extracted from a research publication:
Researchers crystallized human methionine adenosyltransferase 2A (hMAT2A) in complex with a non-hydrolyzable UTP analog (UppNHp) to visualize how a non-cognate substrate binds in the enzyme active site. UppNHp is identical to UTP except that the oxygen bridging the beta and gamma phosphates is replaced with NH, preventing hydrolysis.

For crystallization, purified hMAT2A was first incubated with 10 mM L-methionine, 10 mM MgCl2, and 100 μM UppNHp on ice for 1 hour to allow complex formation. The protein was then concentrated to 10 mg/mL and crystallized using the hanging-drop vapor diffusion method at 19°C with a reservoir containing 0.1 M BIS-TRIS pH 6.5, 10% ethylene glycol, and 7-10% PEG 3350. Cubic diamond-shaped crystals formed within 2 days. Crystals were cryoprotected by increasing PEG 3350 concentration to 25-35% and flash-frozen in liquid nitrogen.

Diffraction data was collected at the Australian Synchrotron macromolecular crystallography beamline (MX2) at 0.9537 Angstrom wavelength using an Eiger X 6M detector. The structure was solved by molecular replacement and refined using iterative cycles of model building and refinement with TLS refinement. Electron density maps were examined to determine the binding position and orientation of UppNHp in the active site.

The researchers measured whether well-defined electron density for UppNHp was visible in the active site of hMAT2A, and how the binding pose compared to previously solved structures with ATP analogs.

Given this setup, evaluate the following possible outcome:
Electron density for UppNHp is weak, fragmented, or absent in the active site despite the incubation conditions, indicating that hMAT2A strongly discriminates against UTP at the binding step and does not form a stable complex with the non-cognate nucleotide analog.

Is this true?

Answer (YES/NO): NO